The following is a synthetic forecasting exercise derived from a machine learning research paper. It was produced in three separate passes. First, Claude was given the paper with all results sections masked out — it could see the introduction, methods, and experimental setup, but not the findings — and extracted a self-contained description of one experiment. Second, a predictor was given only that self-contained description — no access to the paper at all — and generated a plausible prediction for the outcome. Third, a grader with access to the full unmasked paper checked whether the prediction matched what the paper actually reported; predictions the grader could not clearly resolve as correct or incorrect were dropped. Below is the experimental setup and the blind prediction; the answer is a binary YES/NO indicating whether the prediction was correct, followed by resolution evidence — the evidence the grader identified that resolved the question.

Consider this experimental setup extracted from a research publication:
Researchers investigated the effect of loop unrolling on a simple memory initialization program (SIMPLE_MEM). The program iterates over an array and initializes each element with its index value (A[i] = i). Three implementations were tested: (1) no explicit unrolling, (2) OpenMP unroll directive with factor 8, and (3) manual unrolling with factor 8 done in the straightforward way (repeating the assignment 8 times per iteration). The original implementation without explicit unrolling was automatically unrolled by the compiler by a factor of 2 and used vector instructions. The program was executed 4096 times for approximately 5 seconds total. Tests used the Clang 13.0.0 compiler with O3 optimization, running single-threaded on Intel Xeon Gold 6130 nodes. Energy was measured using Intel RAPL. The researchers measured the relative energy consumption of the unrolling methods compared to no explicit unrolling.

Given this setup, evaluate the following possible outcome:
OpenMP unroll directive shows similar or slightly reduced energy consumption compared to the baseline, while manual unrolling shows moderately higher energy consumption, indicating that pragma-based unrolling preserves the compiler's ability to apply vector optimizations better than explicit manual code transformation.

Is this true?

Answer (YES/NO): NO